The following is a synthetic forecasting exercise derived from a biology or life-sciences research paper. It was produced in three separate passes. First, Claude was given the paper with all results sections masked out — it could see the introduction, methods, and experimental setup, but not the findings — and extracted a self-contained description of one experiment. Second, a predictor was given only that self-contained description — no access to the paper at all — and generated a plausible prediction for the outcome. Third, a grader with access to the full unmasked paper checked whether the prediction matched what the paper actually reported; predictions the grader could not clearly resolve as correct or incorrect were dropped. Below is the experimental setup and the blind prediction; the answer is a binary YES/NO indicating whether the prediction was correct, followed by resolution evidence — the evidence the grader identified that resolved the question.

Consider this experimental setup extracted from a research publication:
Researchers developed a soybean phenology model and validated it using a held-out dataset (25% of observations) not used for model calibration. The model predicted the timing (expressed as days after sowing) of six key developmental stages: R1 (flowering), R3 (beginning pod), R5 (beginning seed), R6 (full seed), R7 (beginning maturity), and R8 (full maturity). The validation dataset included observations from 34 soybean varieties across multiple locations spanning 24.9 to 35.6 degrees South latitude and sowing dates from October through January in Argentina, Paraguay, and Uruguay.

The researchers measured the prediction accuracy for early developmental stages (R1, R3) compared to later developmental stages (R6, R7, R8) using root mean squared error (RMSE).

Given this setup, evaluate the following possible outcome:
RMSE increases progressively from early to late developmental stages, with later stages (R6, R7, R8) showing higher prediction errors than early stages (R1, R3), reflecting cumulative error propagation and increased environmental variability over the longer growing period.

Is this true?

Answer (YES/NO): NO